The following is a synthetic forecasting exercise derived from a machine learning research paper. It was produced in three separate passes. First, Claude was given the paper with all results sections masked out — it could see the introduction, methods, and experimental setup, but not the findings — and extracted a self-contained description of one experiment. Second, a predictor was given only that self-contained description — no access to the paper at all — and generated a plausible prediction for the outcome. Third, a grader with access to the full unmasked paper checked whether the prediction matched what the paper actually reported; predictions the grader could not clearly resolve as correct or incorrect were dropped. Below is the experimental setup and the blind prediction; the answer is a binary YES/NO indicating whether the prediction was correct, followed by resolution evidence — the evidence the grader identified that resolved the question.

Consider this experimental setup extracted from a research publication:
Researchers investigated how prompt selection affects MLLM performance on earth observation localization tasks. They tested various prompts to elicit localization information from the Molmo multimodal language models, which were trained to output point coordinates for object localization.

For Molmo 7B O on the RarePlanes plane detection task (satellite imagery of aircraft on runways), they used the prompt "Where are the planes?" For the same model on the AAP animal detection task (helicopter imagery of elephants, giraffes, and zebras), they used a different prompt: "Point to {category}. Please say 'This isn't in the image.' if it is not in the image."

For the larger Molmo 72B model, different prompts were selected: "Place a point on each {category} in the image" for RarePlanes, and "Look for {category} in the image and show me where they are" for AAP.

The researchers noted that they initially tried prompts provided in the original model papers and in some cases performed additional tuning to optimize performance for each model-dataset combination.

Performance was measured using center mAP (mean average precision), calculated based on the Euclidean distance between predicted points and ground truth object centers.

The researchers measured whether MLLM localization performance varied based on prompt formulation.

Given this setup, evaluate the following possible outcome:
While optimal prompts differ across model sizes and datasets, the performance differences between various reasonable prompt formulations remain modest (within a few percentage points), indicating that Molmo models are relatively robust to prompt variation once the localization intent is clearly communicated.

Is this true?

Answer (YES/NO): NO